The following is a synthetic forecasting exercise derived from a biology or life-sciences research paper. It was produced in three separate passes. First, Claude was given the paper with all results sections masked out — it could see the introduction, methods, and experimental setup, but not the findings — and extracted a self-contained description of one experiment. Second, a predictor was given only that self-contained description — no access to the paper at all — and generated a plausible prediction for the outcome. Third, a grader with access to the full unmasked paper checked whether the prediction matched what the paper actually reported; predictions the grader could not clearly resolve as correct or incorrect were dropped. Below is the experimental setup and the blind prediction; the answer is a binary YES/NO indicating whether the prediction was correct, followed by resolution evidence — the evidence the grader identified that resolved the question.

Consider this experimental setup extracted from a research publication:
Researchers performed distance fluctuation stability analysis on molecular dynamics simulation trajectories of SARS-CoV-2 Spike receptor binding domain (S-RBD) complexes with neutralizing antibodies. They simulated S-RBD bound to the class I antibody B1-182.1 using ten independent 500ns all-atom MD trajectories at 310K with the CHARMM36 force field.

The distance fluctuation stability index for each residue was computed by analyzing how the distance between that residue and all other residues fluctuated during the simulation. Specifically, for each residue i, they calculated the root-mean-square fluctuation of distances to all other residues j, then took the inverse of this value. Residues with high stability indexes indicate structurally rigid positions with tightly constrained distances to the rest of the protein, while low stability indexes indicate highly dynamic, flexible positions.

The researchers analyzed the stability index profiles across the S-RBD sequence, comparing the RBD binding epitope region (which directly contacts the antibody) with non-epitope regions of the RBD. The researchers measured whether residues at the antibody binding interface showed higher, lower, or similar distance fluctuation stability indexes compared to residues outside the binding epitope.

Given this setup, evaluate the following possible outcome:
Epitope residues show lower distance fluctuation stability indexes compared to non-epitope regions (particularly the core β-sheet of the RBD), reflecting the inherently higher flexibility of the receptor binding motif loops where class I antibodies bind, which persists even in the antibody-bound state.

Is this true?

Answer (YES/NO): NO